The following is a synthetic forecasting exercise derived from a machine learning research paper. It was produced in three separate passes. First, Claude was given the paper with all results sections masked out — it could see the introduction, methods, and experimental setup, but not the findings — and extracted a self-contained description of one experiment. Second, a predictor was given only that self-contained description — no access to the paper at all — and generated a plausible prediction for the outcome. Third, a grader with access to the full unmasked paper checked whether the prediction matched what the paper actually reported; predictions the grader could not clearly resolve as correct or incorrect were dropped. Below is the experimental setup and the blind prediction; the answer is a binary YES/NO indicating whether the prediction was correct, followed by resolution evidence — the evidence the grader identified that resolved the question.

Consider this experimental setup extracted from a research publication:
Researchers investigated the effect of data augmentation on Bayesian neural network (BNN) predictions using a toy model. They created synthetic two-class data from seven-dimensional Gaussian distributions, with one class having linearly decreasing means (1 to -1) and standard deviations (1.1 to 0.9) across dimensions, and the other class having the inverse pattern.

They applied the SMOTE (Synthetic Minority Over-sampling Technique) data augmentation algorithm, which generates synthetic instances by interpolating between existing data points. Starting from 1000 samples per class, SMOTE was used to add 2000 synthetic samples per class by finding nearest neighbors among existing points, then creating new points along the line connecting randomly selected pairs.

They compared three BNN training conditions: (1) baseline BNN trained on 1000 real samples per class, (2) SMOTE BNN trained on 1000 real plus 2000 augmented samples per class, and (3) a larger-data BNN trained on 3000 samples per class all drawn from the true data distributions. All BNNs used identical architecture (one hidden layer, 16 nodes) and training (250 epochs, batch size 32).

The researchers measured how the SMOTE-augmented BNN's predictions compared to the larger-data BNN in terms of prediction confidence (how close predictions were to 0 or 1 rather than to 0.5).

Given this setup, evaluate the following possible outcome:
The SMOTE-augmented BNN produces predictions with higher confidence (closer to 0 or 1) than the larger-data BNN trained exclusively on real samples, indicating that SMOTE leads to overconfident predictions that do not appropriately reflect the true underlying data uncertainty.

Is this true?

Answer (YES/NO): YES